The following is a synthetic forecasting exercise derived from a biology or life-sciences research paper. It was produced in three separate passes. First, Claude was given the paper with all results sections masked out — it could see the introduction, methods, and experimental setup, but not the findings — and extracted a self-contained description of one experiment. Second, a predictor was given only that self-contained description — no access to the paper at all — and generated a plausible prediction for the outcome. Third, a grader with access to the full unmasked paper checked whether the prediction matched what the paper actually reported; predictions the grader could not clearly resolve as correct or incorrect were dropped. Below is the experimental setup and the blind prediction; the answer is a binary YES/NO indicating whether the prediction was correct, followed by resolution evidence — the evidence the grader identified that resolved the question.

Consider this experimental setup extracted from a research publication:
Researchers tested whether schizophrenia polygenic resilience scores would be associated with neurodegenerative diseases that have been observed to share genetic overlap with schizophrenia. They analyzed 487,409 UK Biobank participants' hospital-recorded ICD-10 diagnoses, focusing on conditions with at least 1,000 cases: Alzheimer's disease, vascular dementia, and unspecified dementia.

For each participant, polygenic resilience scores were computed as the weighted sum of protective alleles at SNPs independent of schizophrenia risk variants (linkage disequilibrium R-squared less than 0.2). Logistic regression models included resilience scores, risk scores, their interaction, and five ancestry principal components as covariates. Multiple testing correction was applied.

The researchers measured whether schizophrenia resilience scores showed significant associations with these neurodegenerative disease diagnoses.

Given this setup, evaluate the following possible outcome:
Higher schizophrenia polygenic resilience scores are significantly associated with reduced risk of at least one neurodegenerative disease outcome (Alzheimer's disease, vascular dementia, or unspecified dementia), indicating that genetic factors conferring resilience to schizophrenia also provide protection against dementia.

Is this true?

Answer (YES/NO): NO